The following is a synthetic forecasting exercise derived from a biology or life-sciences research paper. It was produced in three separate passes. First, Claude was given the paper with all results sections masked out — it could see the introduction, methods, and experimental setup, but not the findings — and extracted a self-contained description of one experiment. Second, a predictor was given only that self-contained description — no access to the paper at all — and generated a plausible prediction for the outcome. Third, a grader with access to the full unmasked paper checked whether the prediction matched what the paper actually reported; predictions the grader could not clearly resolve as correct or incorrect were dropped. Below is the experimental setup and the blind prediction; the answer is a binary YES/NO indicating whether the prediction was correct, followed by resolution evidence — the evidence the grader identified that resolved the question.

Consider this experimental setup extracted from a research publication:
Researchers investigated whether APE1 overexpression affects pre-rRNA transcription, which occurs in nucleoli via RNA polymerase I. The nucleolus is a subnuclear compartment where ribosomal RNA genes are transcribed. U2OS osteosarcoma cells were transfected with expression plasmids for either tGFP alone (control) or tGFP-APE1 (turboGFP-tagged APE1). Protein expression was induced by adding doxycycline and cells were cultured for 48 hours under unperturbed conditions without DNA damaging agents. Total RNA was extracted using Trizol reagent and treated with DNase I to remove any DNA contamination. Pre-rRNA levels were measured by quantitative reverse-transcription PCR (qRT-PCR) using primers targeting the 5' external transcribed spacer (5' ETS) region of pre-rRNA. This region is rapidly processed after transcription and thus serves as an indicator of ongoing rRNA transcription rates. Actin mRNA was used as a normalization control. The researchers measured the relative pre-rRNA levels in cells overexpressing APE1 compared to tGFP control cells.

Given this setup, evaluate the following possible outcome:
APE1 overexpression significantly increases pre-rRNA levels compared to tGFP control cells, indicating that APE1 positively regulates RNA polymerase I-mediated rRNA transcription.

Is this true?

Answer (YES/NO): NO